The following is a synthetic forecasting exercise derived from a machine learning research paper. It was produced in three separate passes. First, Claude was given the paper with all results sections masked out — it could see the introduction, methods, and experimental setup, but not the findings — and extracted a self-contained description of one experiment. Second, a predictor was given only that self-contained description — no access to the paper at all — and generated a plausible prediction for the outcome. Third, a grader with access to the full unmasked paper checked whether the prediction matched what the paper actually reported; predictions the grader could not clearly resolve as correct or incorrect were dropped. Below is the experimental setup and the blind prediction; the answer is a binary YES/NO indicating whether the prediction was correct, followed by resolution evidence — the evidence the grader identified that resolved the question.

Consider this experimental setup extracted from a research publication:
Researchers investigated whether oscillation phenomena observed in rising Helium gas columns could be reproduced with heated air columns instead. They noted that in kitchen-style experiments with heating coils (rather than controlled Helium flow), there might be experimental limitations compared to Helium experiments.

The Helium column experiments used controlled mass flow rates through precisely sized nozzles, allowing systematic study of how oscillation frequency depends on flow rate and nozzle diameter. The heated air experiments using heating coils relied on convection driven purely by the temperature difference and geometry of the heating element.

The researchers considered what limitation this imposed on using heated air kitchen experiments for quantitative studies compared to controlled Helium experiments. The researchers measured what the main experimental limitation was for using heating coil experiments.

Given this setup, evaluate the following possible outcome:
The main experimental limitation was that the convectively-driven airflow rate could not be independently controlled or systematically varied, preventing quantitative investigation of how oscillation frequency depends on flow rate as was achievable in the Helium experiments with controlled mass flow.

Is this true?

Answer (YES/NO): YES